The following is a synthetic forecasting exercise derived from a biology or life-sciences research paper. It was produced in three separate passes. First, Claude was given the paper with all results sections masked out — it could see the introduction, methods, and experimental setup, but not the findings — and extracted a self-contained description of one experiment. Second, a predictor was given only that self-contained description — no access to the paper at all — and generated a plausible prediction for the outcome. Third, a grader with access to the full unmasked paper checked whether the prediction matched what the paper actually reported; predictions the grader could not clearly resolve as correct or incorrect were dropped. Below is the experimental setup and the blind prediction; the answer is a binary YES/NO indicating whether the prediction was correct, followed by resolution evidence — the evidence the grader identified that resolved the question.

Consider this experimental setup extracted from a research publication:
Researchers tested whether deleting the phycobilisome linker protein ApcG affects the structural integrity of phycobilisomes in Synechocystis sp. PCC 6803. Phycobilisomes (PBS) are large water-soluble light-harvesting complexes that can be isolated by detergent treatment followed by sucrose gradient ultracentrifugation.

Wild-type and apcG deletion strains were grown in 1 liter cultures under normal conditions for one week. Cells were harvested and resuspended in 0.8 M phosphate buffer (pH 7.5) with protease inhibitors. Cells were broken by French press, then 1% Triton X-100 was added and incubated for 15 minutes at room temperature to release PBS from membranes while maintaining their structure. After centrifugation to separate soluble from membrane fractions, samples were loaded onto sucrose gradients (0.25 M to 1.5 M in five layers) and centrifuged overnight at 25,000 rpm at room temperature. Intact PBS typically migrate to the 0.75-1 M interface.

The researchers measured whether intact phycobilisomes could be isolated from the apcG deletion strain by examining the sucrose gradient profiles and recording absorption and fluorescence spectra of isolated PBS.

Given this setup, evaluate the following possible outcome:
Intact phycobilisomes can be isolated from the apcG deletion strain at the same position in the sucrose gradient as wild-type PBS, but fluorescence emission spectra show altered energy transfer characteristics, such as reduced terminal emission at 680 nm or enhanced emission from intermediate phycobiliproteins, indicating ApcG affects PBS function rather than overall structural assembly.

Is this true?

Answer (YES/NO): NO